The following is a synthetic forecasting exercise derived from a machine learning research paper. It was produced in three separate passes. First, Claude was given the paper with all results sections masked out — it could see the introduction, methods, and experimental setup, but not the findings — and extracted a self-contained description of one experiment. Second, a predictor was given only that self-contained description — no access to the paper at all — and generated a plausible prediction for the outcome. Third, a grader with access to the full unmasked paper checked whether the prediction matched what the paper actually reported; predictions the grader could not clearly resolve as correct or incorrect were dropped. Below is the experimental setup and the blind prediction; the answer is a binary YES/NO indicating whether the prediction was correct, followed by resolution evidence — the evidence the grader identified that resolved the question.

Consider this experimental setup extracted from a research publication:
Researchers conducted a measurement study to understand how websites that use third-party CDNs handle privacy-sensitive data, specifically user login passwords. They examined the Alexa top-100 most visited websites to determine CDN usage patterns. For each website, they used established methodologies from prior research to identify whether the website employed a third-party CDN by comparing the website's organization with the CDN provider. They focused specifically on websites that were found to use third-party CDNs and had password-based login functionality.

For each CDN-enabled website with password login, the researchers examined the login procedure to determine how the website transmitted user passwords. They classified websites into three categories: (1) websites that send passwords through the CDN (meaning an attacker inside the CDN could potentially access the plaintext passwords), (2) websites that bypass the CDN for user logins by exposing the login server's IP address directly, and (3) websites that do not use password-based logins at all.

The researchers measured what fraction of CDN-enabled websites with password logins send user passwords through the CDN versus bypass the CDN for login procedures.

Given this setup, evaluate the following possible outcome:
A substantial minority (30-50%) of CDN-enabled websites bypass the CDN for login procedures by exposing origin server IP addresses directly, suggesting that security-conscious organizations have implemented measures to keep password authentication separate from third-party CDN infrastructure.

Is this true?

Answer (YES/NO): YES